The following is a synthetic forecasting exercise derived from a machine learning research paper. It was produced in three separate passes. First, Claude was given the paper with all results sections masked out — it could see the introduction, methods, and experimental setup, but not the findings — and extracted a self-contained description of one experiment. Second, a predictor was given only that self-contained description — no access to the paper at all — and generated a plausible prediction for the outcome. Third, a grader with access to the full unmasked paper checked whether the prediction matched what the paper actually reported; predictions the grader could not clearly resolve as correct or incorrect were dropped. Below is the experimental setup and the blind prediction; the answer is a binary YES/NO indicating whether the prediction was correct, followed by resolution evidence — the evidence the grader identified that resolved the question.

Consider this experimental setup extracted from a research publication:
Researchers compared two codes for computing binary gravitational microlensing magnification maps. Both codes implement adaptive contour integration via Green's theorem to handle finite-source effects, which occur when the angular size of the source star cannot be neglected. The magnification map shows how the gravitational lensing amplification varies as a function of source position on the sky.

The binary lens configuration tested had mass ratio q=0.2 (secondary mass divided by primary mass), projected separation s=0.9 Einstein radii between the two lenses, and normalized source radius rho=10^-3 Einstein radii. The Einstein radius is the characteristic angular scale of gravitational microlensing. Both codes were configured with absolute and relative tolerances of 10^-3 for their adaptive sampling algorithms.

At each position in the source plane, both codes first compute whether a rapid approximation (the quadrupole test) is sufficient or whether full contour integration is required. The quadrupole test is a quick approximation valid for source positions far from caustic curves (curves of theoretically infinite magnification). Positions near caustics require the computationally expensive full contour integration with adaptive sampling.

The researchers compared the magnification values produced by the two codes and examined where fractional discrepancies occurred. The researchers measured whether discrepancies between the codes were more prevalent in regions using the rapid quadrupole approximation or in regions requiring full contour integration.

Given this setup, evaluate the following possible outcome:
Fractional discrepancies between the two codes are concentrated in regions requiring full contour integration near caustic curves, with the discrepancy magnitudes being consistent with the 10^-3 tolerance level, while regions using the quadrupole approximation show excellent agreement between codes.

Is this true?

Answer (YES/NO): YES